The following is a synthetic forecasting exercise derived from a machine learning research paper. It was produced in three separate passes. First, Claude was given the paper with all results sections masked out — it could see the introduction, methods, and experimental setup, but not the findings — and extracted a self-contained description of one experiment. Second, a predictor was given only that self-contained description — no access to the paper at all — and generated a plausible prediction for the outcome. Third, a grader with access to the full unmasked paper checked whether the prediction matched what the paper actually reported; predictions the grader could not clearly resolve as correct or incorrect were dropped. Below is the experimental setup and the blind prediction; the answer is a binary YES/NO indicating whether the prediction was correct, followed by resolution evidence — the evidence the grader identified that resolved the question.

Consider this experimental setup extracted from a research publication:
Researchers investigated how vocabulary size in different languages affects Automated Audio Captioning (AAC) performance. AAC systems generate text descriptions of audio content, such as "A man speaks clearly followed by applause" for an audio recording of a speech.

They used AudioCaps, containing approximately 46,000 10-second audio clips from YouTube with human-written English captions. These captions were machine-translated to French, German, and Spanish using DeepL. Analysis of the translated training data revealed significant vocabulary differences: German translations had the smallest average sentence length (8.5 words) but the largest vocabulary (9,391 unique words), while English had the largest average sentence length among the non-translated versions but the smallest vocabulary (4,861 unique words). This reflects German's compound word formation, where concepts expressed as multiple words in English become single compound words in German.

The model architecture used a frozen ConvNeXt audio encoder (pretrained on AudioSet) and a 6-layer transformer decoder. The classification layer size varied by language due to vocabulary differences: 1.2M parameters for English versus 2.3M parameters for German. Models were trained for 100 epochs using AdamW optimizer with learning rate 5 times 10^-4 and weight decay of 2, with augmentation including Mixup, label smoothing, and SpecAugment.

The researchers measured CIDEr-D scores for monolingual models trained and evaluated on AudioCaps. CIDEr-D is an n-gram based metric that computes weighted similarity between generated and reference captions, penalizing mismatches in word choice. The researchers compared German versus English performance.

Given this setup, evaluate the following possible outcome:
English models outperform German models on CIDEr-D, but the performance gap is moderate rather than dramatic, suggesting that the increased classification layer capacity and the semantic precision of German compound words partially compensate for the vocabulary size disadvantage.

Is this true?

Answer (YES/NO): NO